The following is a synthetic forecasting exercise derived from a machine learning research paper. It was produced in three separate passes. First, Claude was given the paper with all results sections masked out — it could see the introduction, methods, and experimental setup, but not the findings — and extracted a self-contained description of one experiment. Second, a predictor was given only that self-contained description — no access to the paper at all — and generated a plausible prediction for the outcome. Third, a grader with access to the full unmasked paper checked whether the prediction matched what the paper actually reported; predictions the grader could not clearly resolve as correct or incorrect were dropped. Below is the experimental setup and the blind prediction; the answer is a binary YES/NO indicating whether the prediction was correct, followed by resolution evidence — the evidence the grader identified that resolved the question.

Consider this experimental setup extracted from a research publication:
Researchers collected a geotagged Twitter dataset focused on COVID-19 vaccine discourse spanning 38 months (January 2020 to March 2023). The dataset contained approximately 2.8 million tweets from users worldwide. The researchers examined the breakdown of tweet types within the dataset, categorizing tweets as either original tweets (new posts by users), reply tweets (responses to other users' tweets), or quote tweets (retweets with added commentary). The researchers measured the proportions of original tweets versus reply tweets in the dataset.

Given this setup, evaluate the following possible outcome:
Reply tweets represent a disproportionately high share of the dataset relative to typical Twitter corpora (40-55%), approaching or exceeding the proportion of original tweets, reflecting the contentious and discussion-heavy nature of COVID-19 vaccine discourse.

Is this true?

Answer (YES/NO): YES